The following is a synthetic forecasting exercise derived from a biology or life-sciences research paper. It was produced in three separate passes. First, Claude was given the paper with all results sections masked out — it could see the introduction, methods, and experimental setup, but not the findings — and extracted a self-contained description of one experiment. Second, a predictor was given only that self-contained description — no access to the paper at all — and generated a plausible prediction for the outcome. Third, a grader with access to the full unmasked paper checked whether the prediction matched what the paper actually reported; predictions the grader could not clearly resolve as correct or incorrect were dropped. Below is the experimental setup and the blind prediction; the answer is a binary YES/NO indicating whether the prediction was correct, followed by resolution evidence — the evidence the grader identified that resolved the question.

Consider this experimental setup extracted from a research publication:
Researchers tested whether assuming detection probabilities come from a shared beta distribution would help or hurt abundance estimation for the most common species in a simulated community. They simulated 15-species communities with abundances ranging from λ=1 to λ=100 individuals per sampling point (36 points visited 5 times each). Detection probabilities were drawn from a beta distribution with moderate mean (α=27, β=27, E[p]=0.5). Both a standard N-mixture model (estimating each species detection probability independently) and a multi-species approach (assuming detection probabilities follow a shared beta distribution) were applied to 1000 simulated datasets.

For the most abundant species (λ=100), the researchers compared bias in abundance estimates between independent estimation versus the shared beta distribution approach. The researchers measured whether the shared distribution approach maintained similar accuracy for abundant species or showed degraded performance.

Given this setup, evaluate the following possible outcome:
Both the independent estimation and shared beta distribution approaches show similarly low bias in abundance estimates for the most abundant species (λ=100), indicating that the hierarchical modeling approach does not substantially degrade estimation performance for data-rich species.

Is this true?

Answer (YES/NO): YES